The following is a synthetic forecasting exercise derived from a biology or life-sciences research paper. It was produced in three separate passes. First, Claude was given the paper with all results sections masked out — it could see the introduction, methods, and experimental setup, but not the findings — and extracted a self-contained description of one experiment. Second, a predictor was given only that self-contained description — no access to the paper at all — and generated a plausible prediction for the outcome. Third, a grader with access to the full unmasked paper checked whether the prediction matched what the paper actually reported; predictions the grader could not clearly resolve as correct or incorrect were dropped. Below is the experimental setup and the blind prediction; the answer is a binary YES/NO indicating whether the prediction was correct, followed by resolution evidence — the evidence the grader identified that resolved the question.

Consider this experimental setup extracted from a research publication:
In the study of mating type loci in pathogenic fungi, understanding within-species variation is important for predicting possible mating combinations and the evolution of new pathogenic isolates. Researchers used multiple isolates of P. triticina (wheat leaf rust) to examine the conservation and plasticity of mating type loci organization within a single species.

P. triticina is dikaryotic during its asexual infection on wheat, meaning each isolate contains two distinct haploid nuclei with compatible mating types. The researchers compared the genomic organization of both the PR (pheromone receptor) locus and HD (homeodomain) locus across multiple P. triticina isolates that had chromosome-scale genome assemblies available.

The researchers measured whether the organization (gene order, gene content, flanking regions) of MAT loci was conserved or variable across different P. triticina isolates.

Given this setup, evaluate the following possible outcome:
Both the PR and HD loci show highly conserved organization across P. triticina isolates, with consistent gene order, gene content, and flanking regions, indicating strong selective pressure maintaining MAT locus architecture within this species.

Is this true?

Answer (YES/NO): NO